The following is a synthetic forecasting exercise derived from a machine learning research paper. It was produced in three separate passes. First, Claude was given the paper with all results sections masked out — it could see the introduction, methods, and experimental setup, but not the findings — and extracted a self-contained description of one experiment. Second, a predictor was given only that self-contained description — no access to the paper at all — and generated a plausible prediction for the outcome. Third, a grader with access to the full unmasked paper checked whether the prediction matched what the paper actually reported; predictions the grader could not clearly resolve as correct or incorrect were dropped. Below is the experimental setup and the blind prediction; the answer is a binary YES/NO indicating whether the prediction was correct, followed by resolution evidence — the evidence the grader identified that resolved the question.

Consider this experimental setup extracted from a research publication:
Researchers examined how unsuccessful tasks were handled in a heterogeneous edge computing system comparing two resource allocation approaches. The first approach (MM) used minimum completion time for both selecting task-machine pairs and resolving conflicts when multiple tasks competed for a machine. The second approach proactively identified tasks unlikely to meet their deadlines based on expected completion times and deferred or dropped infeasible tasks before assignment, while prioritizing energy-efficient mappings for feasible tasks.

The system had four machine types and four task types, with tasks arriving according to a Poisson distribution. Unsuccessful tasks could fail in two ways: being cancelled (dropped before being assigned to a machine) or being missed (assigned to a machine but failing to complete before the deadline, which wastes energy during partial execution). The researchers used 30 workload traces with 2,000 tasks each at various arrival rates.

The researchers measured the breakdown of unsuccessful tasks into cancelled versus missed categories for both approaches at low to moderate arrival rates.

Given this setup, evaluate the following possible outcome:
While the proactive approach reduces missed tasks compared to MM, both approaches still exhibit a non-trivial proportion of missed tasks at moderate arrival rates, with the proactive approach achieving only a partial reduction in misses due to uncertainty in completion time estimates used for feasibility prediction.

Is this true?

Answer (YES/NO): NO